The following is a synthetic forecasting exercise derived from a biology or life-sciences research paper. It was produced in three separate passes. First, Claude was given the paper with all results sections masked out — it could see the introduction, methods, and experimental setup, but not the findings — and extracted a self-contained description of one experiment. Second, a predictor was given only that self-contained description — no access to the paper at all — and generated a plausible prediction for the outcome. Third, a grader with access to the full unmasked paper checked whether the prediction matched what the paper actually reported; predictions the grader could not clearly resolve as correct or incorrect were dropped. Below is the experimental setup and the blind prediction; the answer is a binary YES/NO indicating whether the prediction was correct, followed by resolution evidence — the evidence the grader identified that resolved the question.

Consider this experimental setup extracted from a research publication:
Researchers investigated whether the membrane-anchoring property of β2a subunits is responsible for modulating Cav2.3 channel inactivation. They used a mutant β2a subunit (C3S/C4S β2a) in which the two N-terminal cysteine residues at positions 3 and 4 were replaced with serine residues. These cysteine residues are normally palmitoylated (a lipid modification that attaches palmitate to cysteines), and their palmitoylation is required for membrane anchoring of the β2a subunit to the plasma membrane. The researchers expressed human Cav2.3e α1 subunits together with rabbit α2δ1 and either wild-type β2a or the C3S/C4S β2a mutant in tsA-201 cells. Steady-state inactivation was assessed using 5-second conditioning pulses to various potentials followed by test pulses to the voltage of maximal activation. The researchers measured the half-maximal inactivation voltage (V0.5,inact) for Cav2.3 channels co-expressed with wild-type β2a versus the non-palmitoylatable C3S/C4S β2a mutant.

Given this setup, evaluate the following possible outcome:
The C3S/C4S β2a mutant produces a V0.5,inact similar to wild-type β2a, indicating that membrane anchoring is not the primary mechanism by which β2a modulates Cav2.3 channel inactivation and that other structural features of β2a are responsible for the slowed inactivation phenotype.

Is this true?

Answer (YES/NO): NO